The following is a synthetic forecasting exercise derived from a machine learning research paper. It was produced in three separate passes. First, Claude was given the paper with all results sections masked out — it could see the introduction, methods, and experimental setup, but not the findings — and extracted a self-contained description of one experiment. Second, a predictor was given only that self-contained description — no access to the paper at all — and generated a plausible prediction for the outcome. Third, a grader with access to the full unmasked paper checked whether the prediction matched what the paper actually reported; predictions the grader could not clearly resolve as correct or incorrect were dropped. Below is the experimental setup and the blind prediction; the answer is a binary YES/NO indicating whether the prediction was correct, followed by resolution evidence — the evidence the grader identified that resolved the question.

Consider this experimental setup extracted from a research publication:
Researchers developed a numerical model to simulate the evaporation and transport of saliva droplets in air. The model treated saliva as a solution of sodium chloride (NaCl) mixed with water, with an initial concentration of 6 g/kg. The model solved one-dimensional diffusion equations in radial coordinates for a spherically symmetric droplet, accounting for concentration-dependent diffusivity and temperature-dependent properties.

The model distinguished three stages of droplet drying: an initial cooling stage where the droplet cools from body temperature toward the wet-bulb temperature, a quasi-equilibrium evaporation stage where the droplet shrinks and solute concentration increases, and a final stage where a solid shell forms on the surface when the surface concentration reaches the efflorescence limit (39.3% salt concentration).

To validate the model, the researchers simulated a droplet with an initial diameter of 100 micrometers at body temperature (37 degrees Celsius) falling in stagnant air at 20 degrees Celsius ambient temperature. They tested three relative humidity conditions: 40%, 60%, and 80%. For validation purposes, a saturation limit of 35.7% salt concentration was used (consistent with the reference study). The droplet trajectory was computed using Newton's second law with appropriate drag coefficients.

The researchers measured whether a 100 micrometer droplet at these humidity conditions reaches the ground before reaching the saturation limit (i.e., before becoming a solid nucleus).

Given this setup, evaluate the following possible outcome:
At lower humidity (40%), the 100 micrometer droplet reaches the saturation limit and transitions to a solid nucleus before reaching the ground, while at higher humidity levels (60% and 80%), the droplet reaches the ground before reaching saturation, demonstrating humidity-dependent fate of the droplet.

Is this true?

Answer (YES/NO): NO